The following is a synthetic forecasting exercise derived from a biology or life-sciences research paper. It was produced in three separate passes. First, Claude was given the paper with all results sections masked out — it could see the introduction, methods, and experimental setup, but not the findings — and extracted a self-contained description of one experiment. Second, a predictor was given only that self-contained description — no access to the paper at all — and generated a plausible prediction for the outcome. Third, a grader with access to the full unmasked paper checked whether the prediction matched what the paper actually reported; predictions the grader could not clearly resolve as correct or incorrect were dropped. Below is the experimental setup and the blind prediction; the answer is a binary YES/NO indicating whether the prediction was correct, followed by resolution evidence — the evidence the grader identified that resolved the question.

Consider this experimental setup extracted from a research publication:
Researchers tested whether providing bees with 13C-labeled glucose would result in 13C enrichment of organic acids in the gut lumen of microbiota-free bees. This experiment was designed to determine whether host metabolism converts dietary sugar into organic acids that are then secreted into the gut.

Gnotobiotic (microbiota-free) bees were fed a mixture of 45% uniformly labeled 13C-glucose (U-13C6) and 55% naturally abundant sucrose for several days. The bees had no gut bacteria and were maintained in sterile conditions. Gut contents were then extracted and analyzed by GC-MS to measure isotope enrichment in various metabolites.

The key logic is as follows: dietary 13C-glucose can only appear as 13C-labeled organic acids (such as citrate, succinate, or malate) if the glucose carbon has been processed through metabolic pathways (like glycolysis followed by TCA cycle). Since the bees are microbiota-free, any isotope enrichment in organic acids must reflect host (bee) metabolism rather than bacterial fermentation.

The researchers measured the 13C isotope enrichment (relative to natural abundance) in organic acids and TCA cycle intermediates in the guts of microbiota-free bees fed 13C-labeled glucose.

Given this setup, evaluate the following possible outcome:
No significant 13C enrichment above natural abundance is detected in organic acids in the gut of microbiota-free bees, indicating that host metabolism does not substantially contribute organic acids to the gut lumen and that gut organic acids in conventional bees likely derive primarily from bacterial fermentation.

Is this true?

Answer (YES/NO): NO